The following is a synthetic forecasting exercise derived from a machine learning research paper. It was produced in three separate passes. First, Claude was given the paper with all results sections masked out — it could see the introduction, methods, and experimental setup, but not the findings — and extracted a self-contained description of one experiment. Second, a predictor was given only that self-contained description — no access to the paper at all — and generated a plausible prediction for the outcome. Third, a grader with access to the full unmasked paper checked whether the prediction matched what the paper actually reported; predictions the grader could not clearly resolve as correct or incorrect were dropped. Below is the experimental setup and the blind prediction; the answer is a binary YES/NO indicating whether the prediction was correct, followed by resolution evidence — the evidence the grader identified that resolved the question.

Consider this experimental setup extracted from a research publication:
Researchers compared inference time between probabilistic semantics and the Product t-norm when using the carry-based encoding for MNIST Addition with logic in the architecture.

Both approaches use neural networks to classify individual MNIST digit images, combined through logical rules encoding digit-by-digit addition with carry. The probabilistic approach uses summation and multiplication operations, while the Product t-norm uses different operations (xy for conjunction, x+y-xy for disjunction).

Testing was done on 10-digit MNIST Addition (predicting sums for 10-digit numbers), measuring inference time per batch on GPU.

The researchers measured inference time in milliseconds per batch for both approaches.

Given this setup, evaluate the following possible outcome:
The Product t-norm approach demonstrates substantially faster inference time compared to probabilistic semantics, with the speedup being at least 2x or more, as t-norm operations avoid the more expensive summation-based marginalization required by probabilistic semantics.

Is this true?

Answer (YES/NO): NO